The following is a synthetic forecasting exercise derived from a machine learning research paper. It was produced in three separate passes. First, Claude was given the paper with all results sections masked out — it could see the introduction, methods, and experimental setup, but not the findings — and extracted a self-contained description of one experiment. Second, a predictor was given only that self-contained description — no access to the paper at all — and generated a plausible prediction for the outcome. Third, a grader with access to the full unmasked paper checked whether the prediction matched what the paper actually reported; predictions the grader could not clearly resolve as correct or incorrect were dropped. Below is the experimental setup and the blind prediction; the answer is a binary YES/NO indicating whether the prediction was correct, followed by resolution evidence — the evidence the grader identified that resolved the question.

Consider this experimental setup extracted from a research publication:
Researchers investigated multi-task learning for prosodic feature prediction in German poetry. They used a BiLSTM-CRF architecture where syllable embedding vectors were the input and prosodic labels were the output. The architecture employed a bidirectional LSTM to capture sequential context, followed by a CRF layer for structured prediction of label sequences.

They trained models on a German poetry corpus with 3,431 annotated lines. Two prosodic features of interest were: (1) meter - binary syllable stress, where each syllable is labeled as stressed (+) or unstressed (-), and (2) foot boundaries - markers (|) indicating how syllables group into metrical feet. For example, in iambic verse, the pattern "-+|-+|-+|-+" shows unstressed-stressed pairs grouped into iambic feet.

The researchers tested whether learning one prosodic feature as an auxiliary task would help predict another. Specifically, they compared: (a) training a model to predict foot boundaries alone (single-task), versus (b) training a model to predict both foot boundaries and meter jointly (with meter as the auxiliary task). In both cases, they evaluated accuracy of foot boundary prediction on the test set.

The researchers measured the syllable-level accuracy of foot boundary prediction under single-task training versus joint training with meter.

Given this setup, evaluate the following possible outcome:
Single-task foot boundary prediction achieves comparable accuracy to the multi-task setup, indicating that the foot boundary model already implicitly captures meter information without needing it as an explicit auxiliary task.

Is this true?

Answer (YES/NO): NO